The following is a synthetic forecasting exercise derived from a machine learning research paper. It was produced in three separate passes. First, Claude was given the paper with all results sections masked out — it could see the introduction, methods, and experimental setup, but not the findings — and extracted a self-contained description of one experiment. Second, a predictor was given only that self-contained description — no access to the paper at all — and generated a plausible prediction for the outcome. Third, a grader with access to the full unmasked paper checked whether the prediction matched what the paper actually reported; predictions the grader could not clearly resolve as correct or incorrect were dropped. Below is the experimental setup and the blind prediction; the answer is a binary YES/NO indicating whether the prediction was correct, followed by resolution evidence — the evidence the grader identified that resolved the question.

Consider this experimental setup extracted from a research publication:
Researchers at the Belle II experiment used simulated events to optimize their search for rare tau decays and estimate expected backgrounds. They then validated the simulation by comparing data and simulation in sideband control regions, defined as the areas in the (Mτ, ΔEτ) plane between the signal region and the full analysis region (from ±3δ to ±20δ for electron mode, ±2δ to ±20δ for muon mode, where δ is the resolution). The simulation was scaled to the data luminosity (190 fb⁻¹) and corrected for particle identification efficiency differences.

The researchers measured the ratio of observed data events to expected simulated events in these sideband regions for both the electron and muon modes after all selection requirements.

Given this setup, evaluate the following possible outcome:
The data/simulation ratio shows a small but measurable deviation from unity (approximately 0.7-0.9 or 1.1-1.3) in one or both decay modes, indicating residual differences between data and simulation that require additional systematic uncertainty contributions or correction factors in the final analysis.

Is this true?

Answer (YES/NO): NO